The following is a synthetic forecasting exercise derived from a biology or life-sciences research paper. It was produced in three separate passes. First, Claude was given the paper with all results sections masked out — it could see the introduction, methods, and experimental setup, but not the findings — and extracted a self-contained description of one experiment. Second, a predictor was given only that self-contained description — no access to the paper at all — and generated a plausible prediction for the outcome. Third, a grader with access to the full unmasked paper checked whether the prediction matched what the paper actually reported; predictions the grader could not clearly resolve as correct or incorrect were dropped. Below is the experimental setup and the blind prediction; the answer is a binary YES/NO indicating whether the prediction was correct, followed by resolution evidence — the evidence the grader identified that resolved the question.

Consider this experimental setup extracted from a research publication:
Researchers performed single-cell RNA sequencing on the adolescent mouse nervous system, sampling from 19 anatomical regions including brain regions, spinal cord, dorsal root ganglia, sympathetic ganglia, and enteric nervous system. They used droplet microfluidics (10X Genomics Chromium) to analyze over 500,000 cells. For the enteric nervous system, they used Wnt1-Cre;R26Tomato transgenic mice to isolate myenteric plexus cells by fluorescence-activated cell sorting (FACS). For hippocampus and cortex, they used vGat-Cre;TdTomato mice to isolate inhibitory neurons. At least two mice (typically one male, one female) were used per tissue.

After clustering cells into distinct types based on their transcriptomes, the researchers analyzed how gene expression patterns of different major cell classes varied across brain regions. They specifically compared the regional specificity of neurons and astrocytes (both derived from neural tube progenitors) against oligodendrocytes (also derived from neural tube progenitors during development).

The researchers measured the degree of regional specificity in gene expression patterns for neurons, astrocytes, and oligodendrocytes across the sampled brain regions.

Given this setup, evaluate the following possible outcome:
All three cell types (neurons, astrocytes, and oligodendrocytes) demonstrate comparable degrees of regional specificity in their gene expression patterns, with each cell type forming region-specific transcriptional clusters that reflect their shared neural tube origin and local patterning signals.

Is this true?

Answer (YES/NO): NO